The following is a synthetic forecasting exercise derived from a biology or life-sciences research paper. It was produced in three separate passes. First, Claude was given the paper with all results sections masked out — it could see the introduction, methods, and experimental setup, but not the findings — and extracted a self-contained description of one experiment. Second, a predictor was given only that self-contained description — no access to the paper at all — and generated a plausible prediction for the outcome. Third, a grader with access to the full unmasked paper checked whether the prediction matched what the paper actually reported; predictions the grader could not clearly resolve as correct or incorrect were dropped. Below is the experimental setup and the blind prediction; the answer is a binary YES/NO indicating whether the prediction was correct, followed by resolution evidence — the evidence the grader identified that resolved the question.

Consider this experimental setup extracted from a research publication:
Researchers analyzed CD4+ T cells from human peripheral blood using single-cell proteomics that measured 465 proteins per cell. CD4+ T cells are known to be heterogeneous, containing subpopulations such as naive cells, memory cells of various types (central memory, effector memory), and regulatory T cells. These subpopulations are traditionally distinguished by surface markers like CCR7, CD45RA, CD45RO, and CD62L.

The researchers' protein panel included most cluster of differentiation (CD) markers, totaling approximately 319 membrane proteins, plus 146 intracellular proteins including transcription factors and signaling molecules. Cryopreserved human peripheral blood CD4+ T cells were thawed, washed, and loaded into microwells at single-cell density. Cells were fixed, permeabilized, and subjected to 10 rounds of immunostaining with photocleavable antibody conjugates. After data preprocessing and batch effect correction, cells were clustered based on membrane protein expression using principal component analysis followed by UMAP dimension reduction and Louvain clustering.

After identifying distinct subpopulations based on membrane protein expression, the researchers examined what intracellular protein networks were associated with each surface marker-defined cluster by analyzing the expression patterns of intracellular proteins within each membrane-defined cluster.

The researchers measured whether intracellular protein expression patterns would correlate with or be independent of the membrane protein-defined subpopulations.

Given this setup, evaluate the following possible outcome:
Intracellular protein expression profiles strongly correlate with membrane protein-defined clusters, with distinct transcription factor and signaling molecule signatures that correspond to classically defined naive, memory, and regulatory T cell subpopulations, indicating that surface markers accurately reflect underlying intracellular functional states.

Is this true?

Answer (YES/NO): NO